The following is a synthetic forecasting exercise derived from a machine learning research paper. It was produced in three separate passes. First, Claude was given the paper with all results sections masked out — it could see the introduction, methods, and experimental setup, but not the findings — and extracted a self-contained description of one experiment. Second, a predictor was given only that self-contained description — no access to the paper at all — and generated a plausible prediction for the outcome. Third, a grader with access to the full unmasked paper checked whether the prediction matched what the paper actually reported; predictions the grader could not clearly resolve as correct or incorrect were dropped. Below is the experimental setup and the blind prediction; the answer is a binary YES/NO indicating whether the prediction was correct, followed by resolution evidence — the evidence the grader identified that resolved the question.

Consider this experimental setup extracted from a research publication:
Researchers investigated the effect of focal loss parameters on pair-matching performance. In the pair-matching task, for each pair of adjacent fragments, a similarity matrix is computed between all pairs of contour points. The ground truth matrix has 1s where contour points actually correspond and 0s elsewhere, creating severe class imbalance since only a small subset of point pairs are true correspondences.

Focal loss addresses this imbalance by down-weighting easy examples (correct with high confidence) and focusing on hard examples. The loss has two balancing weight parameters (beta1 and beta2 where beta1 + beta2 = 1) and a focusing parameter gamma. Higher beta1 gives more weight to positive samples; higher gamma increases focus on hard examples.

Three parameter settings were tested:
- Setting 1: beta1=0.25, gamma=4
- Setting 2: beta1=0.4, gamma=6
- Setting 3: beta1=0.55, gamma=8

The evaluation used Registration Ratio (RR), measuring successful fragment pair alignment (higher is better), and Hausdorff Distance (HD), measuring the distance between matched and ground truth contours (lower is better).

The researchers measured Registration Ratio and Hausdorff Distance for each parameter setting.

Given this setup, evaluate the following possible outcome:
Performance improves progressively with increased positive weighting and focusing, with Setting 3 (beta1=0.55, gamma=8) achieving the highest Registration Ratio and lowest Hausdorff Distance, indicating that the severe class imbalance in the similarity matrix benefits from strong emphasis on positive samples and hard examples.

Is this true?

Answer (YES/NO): YES